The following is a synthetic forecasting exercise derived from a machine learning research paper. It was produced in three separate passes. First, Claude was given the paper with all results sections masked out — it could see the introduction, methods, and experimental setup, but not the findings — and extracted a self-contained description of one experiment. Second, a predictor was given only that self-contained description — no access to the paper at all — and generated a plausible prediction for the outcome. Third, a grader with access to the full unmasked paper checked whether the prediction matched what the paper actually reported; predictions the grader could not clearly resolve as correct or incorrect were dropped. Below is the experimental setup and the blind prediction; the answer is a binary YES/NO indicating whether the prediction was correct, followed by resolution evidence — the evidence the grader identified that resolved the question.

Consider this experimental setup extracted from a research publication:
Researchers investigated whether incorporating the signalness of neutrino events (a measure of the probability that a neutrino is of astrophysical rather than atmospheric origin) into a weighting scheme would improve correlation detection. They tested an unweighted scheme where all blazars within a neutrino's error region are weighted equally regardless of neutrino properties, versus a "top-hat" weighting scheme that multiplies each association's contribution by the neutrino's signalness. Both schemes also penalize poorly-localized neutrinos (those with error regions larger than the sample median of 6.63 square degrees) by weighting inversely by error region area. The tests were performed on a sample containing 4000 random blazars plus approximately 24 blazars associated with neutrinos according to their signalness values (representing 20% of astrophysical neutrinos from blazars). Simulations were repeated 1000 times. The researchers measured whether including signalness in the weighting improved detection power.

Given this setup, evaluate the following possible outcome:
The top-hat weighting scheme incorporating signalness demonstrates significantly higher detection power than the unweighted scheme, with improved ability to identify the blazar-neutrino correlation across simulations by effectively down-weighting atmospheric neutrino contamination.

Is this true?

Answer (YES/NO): YES